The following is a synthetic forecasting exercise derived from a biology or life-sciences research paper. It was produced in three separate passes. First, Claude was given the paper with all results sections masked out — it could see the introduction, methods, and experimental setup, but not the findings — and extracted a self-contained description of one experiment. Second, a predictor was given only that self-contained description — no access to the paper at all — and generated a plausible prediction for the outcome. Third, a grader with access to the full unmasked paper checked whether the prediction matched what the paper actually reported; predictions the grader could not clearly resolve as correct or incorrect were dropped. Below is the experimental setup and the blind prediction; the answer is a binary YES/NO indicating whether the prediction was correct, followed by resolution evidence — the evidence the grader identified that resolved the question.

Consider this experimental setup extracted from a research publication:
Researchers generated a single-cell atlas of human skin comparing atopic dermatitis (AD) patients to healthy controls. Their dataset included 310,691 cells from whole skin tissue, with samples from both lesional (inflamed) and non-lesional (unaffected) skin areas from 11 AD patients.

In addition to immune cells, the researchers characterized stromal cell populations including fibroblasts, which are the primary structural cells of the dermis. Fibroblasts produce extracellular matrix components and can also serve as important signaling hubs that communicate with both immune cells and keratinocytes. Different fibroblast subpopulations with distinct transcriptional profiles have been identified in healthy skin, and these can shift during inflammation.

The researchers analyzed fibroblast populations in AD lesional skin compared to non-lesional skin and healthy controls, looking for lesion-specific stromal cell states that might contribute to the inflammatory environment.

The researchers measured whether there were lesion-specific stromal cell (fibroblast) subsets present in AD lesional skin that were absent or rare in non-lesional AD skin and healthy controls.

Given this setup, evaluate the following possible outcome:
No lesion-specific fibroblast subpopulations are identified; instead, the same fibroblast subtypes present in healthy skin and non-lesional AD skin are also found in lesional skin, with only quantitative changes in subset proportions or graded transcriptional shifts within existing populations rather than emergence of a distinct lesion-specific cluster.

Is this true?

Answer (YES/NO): NO